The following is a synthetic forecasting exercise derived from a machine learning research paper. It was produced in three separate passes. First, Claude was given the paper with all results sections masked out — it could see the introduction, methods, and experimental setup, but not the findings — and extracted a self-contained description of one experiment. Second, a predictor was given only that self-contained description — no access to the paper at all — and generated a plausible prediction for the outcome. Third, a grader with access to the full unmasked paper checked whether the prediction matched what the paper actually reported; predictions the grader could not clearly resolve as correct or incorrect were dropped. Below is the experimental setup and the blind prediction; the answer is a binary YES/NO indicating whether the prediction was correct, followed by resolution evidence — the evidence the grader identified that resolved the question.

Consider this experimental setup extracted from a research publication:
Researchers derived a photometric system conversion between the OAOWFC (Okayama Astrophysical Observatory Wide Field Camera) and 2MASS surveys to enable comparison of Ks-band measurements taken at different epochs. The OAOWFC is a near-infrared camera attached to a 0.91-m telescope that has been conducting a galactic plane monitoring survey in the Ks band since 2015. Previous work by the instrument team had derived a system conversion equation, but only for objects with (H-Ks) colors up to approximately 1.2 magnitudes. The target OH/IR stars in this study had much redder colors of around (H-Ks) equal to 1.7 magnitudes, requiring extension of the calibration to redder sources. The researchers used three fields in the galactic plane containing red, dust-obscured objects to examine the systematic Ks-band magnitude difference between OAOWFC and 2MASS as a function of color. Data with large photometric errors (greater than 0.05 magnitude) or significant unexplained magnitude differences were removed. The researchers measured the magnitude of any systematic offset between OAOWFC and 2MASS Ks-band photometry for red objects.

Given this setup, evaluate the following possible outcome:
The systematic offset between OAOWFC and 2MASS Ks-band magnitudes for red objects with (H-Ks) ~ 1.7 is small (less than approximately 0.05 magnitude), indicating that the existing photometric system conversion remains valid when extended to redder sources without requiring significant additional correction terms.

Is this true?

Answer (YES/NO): YES